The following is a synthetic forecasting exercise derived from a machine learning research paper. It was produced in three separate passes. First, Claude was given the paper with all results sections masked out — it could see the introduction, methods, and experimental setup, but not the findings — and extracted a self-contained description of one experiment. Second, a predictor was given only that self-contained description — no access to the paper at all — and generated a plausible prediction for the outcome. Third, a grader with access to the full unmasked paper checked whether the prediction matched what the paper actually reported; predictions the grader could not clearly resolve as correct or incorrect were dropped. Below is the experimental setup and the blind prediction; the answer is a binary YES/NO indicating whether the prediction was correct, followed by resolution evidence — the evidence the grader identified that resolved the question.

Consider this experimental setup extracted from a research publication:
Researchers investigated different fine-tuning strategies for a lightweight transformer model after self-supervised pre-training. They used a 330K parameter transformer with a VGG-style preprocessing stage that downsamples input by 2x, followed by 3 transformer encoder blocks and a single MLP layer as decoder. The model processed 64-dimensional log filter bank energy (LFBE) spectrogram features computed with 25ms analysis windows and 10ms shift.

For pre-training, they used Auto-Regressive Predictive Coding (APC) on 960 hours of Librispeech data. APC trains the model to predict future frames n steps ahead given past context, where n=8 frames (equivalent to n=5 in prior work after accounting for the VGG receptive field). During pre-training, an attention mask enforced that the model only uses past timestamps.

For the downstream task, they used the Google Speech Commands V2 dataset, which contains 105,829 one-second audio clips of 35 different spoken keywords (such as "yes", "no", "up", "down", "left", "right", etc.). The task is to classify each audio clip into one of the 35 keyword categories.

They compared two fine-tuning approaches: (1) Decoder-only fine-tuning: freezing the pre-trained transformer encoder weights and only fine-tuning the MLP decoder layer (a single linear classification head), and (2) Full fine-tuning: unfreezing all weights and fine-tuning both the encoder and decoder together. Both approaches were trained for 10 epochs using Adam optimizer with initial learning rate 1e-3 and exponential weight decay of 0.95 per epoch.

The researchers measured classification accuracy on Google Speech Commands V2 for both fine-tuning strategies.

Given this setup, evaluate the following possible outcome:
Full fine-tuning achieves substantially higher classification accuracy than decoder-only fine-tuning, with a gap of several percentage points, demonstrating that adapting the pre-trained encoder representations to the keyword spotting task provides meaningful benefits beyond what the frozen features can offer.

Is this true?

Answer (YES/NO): YES